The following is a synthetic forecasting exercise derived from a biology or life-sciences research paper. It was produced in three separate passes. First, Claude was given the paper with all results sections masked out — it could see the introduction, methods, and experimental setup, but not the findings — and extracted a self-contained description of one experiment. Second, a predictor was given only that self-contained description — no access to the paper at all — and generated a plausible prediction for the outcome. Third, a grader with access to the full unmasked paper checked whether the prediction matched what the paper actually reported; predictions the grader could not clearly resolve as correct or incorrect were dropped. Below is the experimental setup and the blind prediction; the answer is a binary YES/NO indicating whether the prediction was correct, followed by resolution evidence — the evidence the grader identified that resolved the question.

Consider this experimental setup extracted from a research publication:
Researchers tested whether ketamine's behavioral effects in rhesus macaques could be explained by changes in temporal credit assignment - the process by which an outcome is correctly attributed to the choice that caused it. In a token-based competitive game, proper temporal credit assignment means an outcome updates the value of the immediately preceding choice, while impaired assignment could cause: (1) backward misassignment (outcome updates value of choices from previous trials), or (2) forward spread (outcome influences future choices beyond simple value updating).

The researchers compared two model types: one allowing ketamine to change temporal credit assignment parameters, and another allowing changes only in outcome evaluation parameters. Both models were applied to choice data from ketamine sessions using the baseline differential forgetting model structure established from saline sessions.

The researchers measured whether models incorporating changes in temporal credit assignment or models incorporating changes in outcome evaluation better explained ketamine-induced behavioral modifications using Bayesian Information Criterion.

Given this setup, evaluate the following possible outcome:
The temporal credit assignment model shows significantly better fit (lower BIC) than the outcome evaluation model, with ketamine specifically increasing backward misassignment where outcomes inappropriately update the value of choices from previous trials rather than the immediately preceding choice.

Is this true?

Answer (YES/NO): NO